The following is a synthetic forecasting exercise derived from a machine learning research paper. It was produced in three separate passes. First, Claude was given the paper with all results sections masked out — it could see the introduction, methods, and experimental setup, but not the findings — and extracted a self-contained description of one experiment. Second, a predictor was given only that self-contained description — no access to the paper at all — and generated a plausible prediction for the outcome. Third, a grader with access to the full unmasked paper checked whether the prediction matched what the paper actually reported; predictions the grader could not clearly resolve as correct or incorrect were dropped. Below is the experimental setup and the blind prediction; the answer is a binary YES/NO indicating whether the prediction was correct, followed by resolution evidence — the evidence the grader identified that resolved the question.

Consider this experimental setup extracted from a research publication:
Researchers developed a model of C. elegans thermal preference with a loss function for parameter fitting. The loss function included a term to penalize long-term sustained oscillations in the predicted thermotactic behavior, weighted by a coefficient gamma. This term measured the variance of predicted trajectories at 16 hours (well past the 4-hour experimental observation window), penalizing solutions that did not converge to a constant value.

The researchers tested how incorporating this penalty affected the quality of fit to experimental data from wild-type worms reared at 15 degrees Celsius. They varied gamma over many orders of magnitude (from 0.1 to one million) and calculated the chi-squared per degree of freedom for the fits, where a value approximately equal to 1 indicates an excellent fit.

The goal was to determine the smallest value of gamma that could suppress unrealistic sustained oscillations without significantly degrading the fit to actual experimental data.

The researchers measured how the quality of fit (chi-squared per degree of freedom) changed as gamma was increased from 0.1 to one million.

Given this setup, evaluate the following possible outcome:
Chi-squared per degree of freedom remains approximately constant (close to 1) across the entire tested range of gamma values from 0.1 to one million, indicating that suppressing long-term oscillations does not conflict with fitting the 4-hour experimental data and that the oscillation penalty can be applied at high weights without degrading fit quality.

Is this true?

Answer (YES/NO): NO